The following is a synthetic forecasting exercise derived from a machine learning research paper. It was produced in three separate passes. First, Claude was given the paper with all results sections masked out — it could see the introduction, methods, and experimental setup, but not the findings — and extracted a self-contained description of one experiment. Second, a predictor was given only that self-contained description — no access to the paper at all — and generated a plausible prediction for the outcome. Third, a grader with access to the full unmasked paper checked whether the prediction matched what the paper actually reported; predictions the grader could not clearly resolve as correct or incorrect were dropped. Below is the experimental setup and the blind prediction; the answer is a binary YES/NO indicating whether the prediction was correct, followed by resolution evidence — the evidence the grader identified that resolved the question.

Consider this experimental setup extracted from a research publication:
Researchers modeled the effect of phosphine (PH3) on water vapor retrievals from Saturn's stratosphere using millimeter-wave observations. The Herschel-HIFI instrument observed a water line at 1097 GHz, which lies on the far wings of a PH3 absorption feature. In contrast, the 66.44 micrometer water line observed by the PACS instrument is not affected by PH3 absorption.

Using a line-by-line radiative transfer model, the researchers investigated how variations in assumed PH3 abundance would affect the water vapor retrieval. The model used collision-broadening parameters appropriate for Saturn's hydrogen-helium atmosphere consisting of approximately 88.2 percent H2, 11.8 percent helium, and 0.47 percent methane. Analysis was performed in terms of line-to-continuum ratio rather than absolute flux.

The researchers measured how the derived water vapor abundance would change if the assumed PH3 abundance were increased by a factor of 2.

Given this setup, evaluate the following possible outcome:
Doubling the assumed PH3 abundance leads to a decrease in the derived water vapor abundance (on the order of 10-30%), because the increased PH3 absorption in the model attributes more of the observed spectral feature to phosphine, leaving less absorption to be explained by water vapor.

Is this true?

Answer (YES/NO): YES